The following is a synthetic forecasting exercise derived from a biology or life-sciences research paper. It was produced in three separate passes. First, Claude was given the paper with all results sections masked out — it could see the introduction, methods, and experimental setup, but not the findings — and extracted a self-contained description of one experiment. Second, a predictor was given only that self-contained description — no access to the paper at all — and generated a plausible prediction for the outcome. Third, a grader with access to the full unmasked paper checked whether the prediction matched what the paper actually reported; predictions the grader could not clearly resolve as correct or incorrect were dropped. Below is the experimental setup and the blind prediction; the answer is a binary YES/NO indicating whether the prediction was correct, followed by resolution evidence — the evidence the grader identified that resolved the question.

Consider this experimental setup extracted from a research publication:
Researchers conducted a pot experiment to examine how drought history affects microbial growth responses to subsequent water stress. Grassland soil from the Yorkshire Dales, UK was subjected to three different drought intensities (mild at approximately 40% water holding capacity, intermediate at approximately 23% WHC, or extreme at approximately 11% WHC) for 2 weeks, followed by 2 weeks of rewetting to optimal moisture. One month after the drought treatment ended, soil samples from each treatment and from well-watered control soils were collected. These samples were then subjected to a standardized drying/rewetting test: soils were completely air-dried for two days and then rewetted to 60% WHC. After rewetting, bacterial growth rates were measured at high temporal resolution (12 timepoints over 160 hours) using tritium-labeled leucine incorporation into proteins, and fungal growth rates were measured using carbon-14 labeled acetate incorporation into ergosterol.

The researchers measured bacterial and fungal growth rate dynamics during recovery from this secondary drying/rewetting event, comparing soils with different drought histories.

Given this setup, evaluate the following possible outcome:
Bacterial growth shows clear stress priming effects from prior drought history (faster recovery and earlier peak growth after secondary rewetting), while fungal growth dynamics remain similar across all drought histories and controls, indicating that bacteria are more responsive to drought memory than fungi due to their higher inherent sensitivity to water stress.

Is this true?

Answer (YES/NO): NO